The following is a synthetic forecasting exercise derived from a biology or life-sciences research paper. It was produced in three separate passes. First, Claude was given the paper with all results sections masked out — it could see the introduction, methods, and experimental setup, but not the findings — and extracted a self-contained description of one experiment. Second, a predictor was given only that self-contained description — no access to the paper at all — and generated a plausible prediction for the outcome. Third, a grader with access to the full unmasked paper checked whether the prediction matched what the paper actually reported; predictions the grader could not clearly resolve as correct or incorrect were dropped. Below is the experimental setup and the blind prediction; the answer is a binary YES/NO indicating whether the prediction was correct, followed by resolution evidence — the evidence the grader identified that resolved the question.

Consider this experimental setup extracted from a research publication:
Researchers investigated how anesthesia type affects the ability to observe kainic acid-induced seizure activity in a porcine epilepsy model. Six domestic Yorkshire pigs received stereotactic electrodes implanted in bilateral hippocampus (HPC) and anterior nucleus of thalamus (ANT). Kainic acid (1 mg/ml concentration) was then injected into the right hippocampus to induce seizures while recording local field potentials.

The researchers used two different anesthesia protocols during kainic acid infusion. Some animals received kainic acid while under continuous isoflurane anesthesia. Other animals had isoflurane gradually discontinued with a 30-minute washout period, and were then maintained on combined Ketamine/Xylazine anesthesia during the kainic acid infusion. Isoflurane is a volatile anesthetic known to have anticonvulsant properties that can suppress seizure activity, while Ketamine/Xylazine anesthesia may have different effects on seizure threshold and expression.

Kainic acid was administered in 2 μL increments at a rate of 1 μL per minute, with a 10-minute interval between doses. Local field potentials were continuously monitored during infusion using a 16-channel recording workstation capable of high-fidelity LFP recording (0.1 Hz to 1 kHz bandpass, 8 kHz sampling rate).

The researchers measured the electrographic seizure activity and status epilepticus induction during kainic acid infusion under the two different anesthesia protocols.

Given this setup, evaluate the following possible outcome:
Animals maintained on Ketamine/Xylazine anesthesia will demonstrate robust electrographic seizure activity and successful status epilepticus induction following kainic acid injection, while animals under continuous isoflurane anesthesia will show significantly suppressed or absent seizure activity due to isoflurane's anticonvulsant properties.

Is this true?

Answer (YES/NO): NO